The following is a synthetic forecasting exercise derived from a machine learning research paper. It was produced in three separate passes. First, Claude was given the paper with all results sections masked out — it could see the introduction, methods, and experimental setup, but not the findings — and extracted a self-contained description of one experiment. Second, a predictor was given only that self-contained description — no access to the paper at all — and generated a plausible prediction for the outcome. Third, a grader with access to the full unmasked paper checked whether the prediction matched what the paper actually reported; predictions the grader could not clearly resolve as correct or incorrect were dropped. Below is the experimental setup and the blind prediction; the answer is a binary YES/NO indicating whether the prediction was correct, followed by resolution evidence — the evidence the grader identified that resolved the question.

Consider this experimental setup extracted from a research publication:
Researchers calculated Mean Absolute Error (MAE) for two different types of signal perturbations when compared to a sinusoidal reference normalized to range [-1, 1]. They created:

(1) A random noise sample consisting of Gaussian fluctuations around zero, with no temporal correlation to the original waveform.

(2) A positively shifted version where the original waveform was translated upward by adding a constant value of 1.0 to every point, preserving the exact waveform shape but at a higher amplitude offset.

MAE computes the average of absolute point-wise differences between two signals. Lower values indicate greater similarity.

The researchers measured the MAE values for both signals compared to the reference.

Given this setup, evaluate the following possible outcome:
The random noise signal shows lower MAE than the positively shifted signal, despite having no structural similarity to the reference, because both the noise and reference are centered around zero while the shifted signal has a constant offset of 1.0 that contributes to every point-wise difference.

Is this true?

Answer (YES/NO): YES